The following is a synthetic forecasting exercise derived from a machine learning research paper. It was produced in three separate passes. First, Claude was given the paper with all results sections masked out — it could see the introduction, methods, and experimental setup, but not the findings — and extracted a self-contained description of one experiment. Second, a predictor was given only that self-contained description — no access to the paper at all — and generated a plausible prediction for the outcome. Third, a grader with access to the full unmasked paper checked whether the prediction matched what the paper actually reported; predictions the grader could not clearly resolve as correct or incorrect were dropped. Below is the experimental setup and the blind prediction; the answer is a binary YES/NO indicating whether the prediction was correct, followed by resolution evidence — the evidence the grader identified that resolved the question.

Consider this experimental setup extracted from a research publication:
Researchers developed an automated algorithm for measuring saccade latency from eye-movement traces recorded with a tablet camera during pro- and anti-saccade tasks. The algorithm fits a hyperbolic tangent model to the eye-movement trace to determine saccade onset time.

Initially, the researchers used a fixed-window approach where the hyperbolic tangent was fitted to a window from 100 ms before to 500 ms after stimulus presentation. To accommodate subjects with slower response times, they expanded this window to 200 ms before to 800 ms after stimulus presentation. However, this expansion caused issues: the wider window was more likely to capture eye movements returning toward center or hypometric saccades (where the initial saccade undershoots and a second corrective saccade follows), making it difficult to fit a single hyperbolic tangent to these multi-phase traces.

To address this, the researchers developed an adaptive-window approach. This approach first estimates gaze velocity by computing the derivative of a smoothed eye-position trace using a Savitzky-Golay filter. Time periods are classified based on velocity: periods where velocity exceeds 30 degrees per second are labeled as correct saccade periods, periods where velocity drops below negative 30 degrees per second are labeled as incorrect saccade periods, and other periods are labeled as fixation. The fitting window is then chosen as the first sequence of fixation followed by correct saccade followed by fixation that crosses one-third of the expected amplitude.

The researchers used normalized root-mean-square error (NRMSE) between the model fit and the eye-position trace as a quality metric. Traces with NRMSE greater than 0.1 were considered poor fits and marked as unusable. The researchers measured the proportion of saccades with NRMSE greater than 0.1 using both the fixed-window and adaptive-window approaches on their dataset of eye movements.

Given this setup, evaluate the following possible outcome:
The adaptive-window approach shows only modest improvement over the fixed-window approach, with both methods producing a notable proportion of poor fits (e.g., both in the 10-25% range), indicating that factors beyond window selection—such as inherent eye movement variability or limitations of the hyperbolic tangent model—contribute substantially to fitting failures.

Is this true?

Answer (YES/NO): NO